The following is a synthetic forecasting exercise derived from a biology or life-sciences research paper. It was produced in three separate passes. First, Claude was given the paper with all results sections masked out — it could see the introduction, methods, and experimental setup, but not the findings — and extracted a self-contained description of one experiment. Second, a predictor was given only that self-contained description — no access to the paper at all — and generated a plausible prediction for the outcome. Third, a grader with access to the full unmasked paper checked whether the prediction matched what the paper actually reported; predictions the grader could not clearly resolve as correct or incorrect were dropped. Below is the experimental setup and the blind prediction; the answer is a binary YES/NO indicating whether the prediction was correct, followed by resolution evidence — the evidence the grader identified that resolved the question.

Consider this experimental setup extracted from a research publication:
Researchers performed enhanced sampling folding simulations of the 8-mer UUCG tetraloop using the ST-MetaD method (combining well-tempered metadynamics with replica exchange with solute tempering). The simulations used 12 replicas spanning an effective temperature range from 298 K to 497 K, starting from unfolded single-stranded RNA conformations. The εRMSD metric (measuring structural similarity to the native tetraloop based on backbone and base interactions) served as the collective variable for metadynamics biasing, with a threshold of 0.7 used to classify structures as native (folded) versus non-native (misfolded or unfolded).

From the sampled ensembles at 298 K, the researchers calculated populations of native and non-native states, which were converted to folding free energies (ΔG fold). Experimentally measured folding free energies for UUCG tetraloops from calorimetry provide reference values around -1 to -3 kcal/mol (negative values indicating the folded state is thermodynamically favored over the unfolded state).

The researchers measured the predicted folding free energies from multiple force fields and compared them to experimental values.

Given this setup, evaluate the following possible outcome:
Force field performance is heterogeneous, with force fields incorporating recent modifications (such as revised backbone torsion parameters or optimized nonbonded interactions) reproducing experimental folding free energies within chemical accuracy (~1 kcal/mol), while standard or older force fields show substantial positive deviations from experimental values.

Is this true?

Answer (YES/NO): NO